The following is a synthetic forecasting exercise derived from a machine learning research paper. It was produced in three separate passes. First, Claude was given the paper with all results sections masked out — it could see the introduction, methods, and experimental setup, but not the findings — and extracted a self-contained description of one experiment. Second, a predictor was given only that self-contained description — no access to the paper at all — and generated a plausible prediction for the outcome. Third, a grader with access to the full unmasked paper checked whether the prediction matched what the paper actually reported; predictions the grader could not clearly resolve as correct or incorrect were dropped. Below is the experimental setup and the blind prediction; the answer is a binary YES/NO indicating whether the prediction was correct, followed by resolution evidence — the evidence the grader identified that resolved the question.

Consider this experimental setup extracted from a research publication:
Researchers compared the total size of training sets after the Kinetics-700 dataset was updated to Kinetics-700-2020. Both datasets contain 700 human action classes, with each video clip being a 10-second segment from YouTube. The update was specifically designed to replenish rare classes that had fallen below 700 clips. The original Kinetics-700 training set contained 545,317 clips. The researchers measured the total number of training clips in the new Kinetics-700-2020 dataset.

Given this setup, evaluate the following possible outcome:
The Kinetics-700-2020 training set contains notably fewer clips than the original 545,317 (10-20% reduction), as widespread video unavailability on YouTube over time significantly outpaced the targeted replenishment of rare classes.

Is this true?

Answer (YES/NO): NO